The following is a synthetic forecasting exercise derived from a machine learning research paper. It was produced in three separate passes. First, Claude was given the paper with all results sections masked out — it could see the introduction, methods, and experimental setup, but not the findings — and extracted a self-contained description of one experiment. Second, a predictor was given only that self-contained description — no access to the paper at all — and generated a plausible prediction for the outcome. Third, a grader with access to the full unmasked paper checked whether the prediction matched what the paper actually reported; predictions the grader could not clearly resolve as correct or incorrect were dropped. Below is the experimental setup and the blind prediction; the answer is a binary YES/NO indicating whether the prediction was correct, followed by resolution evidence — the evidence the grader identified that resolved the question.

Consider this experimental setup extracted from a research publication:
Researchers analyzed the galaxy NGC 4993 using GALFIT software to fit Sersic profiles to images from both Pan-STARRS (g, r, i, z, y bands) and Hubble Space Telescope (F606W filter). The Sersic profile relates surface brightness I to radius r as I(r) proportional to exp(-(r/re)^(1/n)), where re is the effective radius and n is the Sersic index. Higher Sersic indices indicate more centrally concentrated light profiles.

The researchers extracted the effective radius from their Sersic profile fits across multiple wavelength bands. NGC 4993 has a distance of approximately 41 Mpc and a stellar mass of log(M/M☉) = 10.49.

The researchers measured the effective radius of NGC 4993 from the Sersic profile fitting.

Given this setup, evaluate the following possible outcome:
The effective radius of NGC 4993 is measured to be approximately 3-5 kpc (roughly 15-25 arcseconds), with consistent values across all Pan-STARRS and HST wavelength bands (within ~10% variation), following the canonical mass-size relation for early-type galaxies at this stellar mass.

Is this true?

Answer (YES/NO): NO